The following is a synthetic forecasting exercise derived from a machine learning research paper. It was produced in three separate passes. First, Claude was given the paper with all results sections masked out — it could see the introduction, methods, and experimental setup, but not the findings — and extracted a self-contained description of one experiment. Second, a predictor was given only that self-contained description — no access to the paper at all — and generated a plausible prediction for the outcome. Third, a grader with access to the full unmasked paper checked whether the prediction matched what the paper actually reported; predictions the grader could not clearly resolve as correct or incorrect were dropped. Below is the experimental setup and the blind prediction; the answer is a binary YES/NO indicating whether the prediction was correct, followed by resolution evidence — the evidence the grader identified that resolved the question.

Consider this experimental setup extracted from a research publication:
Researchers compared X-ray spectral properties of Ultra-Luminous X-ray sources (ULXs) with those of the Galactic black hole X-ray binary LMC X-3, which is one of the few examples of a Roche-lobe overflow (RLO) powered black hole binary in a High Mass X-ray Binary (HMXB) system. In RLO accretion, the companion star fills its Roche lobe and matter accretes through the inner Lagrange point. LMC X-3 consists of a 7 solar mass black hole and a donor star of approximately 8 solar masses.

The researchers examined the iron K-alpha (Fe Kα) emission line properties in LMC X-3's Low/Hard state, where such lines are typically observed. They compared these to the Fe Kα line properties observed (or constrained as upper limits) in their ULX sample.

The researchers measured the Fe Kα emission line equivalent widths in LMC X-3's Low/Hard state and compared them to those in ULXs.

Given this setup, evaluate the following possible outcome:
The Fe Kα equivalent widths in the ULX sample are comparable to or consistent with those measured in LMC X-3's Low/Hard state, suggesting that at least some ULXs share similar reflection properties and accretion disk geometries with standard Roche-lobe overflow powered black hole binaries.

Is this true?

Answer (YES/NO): NO